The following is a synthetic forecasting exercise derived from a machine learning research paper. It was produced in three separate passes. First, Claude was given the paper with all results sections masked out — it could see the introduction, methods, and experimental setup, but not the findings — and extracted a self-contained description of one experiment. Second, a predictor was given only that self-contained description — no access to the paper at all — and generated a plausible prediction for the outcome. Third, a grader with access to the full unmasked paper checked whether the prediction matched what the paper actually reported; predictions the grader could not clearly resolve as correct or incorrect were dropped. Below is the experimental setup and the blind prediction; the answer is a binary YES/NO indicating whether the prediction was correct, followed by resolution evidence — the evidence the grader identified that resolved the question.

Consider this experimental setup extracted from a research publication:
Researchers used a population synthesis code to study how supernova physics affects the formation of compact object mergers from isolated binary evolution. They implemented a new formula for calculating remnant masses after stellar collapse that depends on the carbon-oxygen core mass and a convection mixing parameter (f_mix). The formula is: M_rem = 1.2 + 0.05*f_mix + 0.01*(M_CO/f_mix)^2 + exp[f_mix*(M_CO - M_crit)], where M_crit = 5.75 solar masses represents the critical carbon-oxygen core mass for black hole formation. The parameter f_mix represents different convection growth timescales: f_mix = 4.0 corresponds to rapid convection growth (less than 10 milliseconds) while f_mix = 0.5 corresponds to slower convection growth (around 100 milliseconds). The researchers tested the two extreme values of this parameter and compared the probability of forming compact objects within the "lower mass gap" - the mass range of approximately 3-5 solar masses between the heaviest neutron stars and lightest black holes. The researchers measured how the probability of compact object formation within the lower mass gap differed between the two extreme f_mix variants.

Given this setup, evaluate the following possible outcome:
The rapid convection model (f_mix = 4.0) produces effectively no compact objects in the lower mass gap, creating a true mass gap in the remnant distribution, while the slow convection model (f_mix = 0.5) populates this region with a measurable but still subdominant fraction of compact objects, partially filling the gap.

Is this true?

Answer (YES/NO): NO